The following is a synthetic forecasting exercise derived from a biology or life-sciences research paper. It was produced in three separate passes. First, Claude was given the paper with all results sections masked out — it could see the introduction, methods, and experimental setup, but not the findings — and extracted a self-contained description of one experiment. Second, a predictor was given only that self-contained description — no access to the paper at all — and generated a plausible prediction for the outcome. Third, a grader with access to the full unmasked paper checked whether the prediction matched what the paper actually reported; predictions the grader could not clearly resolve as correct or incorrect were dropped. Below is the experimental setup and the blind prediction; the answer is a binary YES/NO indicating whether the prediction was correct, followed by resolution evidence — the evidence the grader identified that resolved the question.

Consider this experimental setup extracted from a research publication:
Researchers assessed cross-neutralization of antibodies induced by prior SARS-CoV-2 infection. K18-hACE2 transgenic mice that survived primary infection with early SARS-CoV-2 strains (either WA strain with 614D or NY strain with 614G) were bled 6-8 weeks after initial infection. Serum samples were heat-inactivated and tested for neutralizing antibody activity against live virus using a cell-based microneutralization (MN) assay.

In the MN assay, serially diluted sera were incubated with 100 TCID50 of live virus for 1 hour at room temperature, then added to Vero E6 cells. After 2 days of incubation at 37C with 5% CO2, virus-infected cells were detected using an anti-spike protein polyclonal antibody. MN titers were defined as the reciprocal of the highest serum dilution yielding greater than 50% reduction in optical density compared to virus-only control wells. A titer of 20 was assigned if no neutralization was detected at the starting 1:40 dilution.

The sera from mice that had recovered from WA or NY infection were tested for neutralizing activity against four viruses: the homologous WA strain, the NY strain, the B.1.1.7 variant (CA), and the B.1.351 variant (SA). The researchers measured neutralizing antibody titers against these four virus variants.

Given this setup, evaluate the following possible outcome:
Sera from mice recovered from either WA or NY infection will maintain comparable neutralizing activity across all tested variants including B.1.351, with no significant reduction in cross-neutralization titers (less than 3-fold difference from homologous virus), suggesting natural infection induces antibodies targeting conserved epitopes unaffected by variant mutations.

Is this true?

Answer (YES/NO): NO